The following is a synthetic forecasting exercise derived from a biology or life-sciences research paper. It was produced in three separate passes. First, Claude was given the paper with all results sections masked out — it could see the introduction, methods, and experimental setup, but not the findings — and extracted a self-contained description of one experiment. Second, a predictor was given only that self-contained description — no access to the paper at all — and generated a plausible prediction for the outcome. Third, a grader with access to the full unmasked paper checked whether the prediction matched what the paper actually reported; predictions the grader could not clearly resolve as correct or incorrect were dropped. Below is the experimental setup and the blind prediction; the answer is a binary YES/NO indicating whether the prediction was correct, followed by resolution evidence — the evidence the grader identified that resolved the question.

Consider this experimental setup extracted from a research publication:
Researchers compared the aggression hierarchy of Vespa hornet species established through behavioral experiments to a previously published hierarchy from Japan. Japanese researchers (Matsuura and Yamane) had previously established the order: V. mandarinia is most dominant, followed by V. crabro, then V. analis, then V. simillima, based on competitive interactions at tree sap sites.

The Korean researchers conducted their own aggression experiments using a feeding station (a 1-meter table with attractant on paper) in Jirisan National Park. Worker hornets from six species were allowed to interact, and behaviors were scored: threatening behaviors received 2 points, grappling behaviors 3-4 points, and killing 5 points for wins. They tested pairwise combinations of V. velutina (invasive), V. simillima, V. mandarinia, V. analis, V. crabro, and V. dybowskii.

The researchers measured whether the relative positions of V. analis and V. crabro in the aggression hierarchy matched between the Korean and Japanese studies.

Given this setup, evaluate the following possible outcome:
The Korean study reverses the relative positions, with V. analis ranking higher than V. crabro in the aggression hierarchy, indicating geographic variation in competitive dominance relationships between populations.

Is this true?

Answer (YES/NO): YES